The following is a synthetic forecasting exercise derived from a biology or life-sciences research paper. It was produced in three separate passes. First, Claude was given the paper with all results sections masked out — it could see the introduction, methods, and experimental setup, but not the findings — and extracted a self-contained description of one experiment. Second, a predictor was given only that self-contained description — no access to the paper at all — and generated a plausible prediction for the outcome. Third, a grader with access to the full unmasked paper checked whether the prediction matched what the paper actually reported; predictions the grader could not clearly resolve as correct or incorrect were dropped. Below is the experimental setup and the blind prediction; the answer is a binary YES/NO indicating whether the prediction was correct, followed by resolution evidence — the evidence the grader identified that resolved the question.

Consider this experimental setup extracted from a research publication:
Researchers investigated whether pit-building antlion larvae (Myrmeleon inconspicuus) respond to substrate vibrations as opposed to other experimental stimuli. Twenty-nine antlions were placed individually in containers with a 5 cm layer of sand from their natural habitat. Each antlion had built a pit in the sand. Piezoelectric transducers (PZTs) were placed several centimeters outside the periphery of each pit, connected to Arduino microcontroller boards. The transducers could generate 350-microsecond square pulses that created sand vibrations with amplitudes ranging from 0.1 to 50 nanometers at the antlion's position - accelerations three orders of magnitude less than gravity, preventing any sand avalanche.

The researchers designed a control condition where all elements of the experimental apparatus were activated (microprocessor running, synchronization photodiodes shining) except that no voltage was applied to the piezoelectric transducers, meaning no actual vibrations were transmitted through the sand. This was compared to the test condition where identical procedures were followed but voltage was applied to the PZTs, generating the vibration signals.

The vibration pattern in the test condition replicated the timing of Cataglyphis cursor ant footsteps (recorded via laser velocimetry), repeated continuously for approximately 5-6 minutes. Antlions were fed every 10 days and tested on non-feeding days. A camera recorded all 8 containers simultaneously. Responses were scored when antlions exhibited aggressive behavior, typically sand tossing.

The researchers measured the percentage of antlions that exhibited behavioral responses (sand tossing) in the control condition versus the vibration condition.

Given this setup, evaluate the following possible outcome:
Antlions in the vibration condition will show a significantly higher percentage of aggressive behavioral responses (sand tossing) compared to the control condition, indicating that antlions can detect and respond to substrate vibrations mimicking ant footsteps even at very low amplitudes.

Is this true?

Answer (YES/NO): YES